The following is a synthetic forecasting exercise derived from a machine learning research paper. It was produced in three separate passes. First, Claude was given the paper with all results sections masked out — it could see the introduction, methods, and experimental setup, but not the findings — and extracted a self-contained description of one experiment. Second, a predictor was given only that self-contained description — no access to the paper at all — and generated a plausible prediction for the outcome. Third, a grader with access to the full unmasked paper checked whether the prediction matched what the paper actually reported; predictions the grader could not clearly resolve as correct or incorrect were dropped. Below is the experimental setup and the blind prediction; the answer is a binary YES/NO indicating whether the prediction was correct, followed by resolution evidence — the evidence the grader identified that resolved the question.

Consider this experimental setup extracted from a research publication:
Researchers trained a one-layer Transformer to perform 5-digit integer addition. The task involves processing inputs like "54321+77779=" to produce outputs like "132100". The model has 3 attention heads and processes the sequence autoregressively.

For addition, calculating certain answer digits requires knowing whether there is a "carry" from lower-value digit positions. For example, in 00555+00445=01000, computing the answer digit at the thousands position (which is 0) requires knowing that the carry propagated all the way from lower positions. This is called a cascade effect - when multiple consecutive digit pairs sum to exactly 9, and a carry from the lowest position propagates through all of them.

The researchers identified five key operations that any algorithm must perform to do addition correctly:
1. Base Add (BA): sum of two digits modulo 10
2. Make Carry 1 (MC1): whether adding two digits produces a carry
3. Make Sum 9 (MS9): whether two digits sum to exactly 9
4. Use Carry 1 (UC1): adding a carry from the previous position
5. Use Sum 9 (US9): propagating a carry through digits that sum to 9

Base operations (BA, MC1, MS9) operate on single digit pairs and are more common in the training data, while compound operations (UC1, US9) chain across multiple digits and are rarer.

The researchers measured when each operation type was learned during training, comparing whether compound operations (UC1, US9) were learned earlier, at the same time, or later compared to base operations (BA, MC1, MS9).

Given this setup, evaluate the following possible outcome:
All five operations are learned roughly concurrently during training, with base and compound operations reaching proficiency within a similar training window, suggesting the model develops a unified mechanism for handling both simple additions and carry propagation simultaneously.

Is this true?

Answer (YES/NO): NO